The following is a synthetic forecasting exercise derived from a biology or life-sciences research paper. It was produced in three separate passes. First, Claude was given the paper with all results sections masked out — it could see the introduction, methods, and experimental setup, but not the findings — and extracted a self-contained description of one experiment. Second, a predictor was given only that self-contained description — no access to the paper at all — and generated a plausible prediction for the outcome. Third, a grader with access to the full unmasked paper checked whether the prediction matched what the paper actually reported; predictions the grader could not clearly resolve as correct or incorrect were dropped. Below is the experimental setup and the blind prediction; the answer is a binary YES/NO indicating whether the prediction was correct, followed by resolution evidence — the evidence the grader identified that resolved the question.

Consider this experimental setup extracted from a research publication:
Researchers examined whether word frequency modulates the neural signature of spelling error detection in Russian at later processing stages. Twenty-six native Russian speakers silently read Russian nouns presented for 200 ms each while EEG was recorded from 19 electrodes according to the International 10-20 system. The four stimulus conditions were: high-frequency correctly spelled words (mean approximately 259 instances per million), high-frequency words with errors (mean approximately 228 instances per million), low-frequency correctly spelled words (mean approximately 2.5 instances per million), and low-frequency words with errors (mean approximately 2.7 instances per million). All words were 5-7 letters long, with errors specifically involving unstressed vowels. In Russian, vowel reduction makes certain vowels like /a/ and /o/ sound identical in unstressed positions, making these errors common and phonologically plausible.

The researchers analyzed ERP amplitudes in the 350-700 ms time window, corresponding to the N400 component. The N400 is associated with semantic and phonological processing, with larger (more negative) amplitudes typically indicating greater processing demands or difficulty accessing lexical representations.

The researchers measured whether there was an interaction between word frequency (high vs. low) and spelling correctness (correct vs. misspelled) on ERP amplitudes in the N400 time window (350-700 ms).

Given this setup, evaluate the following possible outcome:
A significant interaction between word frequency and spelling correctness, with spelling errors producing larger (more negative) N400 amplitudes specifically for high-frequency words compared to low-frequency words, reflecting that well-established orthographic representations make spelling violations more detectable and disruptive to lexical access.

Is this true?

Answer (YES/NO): NO